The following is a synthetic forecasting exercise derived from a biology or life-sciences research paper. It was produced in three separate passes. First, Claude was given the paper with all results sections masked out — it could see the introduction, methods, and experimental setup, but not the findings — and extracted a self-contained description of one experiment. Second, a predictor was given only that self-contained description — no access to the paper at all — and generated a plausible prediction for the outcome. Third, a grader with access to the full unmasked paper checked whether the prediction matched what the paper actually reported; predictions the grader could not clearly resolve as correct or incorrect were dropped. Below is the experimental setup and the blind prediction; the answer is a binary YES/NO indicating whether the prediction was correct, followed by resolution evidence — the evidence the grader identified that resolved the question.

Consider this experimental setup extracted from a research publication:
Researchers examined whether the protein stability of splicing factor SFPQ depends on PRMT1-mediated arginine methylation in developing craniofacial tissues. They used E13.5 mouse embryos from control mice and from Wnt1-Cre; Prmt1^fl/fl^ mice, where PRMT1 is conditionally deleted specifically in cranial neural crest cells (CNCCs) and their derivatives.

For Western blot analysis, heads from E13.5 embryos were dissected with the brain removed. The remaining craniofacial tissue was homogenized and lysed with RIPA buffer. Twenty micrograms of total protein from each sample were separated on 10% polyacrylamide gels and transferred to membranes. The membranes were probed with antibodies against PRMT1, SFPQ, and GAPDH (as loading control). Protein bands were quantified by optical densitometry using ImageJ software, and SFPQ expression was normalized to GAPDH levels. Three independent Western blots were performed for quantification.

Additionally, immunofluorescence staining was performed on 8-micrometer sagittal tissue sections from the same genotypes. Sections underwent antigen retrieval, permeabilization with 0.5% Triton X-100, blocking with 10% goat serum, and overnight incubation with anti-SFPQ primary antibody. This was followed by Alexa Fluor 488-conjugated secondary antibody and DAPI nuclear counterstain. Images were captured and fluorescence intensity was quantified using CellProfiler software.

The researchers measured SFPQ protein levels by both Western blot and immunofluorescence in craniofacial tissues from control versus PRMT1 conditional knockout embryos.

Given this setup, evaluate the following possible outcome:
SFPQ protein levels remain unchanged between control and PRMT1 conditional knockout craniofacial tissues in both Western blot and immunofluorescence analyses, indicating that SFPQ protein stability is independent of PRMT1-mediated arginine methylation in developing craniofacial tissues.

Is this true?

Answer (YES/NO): NO